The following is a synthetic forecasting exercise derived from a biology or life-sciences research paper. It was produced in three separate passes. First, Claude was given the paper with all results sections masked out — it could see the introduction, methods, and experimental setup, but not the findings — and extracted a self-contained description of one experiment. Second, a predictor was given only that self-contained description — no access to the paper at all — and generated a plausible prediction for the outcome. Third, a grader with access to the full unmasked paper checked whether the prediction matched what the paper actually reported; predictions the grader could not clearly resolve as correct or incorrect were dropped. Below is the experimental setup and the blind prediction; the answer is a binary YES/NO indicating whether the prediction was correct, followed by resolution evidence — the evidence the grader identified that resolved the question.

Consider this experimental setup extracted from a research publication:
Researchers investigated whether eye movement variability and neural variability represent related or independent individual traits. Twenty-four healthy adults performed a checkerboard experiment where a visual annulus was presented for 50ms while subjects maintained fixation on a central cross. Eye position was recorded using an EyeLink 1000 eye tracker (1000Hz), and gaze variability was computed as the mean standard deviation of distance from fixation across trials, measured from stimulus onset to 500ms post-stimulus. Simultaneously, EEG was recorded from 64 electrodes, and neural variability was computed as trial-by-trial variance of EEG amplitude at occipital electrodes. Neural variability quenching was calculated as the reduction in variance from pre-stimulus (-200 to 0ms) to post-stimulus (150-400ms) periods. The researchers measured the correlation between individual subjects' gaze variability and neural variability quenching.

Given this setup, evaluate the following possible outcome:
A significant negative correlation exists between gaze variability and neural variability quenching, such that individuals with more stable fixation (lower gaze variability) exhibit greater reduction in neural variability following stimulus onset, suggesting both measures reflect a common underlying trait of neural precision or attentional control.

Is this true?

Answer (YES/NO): NO